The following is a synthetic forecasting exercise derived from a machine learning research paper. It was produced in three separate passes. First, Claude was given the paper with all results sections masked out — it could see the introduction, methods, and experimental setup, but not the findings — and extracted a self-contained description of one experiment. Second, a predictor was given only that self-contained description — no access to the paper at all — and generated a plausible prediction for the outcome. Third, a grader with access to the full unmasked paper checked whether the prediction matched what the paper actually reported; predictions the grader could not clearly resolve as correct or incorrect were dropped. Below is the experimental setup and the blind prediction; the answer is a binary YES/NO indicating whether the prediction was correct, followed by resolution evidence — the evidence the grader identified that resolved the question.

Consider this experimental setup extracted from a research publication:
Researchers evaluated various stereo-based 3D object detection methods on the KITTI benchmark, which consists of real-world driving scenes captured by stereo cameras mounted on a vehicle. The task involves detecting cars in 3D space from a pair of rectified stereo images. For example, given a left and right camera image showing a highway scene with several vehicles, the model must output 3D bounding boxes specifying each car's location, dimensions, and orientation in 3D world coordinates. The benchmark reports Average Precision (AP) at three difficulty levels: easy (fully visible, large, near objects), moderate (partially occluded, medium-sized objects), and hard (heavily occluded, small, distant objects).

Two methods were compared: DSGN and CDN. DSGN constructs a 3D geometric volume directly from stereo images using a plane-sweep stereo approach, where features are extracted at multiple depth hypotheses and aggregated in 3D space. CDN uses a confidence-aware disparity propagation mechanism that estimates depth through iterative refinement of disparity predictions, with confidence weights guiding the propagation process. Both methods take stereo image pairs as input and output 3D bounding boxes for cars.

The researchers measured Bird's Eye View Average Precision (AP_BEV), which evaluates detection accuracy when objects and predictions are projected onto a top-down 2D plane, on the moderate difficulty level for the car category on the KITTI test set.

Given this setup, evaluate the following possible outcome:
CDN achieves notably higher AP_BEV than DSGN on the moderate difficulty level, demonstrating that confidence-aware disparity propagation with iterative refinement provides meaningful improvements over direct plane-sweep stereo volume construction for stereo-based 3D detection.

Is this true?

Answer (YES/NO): NO